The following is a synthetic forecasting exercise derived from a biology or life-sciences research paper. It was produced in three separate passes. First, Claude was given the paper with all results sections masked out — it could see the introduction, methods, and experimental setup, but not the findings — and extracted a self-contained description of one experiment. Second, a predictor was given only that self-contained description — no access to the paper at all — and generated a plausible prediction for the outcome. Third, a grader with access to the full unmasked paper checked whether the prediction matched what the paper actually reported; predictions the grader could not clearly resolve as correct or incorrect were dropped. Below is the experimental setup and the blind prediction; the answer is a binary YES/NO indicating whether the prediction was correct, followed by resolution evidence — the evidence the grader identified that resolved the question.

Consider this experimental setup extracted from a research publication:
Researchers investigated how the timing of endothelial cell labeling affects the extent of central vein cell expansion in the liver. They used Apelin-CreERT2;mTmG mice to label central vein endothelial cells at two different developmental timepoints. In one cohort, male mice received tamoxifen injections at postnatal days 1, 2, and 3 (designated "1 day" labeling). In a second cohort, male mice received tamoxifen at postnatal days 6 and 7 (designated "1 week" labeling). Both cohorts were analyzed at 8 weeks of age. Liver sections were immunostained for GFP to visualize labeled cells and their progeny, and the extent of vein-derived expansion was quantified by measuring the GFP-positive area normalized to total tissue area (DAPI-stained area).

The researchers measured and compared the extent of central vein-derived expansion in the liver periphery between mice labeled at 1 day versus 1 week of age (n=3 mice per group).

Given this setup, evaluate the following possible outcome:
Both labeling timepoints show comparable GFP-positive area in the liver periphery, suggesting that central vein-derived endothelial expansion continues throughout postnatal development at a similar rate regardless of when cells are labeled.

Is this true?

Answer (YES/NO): NO